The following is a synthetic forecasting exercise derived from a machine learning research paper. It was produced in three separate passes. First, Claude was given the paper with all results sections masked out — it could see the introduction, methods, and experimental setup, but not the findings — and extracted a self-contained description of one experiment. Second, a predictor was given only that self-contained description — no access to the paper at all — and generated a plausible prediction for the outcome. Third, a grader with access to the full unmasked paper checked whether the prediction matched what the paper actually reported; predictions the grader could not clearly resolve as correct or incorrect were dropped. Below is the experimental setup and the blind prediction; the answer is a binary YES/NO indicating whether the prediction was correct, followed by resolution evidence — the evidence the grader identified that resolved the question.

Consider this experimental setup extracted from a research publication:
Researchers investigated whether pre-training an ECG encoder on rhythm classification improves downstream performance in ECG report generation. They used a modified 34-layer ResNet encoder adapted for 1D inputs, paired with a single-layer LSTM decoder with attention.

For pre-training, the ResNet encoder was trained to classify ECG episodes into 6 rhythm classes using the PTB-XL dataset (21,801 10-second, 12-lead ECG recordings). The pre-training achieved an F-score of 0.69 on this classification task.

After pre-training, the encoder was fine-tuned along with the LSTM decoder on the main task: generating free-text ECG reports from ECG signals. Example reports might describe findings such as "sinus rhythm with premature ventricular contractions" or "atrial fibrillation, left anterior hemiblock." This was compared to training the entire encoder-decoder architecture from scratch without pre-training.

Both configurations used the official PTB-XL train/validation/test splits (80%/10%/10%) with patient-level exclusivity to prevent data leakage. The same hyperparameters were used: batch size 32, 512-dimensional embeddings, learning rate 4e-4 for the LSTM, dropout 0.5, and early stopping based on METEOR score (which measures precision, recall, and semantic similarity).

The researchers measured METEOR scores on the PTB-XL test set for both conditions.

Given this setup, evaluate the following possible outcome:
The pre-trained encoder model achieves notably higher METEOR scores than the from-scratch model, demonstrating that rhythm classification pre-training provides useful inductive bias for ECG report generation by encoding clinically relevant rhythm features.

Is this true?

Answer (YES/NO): NO